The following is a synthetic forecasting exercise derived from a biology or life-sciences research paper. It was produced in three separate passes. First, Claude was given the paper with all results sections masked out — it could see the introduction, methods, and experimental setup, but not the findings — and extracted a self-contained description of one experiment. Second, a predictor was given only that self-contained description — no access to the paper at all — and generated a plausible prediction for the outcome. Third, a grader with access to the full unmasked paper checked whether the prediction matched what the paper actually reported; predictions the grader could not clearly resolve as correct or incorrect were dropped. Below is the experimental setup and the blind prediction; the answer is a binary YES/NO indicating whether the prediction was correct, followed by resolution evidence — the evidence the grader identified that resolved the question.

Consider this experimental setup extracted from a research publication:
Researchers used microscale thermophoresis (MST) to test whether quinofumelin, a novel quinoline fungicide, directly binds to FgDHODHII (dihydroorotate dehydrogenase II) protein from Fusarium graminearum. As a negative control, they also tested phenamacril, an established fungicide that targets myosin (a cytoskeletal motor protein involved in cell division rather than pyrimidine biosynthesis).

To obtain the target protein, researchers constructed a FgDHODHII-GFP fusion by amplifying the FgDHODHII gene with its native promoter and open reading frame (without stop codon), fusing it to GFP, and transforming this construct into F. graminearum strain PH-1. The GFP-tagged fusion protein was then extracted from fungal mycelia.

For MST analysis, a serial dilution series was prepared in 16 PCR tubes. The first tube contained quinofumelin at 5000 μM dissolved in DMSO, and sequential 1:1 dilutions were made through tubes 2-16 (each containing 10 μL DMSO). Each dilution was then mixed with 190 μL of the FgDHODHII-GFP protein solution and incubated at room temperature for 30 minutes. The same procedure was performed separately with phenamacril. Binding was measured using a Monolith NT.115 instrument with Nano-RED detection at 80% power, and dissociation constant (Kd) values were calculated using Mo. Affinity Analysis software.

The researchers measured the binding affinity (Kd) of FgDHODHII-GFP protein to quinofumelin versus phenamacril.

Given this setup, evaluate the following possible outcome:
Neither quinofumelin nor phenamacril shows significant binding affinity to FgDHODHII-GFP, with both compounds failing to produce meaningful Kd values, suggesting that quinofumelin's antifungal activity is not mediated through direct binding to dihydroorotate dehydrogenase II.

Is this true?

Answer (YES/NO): NO